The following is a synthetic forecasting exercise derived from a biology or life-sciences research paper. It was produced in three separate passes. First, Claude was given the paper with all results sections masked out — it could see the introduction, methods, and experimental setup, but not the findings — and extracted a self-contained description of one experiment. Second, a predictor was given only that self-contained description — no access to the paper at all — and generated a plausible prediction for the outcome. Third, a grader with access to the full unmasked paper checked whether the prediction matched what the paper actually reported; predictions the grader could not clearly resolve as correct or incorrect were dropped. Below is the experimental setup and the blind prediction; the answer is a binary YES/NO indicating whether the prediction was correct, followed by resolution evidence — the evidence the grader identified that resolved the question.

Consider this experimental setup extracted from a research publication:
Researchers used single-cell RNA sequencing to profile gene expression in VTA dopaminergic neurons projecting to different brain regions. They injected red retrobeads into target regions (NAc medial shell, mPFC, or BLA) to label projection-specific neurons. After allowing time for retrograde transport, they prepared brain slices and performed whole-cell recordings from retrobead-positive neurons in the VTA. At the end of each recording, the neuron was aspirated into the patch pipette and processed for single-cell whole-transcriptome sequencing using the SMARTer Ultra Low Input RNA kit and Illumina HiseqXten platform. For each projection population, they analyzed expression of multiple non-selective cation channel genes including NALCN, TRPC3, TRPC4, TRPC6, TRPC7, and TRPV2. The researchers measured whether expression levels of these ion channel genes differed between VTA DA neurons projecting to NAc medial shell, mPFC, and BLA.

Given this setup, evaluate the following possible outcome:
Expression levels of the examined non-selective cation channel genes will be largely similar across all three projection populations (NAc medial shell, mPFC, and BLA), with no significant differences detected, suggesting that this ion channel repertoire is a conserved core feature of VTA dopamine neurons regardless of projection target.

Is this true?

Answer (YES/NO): NO